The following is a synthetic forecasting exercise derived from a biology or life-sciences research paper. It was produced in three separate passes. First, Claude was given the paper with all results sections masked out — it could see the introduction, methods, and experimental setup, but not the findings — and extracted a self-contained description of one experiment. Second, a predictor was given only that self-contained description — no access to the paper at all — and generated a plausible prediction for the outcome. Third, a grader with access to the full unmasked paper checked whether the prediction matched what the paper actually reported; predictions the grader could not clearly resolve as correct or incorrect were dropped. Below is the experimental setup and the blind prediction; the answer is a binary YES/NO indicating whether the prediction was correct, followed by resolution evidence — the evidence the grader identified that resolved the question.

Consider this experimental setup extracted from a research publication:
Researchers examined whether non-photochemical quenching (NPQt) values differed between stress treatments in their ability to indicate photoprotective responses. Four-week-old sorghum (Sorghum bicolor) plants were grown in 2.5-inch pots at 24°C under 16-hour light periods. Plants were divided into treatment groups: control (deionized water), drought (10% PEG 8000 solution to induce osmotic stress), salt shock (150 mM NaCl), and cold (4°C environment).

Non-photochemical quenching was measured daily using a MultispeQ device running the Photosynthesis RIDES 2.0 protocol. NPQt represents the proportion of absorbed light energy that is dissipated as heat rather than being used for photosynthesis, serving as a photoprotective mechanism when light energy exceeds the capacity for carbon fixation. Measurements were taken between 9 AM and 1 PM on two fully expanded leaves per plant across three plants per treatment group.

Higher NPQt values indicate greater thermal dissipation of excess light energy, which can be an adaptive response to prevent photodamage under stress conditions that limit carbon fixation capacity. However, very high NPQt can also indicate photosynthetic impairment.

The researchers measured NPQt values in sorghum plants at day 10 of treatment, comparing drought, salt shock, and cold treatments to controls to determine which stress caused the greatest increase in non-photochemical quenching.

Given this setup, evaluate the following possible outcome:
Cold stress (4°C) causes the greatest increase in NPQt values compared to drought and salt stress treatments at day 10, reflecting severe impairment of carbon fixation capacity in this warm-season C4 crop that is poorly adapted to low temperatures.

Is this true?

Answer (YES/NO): NO